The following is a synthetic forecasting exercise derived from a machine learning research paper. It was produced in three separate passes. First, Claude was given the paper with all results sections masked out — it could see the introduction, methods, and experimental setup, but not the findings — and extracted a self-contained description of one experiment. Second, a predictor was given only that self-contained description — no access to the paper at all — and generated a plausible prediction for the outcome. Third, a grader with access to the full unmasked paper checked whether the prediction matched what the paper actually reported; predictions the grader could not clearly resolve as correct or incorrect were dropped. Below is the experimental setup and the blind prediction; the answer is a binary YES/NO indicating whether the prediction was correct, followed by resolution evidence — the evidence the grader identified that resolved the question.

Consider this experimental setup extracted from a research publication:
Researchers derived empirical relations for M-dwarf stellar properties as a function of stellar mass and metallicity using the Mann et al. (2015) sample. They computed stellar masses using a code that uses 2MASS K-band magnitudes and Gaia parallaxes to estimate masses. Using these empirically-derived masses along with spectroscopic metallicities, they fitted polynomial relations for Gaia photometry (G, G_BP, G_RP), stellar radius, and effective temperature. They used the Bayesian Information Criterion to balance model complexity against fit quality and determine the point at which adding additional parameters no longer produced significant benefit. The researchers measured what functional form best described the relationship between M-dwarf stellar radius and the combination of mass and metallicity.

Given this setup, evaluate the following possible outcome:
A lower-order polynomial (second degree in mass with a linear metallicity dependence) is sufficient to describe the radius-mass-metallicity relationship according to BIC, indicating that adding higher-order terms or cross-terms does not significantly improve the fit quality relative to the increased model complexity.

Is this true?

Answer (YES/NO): NO